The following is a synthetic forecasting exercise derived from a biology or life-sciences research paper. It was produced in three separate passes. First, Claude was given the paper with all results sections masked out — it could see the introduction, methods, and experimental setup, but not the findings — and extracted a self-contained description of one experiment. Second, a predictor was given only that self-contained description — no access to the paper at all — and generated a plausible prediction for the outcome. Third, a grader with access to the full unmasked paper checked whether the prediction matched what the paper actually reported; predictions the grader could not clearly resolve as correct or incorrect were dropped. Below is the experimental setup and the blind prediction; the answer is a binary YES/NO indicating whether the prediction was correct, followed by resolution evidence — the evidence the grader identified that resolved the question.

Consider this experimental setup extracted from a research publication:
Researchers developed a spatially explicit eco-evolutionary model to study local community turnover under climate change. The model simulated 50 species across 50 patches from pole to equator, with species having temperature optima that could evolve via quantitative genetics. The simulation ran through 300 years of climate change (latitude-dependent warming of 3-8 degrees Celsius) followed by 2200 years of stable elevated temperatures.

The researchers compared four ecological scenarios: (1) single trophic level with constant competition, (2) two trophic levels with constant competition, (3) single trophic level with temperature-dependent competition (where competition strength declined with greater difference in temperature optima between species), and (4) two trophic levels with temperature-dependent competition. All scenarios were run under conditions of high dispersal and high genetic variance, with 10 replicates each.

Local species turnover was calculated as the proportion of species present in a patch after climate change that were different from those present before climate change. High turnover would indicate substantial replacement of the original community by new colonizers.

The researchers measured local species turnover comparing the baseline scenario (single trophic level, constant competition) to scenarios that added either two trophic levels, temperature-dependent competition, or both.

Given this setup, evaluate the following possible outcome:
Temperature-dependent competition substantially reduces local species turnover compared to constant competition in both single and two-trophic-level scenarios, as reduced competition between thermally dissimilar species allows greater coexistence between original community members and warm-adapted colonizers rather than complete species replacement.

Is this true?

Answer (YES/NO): YES